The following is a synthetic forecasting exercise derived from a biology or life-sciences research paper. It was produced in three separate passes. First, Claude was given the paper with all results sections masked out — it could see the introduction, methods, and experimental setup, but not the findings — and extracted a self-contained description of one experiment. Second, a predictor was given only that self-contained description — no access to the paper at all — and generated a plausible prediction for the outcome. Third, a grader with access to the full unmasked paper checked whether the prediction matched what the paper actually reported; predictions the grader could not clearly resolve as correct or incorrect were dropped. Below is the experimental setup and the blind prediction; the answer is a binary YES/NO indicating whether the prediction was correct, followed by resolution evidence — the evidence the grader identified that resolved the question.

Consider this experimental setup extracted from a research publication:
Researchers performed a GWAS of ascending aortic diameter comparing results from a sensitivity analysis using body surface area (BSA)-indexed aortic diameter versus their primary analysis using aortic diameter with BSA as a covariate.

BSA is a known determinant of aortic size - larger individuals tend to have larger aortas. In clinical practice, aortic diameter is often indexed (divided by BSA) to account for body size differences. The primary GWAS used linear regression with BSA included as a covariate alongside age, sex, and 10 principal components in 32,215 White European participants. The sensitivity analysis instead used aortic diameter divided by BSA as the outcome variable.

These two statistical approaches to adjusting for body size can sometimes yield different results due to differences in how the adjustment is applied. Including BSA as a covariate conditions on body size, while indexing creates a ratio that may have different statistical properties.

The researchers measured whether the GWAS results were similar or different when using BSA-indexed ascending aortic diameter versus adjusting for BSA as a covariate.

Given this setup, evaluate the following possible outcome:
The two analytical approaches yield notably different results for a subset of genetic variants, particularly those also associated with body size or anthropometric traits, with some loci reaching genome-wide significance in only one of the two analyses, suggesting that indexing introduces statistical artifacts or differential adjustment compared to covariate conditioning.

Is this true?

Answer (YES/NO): NO